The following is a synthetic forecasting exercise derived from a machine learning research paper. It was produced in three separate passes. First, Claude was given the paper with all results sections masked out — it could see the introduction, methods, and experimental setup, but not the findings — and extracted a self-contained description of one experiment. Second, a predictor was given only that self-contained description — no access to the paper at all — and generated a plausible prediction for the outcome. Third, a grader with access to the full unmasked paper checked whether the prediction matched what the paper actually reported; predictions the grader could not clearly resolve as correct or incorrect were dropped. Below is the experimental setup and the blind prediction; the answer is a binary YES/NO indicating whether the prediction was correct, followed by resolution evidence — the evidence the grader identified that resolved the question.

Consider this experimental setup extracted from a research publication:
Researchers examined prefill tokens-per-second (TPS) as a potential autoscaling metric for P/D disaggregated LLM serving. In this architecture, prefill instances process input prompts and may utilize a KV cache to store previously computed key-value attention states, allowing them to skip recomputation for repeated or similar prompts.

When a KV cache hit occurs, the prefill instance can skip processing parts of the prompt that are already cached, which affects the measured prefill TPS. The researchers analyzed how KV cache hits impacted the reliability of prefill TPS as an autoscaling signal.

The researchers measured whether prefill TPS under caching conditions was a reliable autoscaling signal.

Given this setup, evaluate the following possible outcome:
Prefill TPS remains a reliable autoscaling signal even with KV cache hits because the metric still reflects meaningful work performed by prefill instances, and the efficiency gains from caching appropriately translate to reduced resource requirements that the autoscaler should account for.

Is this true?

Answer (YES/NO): NO